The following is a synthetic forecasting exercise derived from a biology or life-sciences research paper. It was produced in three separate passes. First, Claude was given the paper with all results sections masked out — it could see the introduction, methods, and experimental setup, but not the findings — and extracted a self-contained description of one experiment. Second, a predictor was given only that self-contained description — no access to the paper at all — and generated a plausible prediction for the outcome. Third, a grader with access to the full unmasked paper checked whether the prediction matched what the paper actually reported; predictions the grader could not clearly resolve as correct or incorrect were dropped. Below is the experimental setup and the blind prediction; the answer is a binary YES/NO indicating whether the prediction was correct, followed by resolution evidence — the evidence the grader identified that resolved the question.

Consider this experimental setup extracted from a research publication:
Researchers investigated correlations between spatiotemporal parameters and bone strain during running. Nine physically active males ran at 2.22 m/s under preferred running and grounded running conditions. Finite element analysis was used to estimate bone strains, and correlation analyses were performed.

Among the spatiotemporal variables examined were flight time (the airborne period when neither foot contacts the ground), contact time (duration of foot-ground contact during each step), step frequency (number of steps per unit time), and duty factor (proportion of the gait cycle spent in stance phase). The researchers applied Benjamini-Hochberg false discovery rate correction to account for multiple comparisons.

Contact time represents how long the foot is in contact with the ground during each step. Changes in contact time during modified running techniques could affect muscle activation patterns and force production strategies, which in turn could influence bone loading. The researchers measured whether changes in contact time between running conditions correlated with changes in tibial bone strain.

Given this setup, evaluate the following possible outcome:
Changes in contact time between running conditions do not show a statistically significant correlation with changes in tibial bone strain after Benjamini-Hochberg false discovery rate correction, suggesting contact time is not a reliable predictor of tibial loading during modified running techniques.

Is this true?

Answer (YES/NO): YES